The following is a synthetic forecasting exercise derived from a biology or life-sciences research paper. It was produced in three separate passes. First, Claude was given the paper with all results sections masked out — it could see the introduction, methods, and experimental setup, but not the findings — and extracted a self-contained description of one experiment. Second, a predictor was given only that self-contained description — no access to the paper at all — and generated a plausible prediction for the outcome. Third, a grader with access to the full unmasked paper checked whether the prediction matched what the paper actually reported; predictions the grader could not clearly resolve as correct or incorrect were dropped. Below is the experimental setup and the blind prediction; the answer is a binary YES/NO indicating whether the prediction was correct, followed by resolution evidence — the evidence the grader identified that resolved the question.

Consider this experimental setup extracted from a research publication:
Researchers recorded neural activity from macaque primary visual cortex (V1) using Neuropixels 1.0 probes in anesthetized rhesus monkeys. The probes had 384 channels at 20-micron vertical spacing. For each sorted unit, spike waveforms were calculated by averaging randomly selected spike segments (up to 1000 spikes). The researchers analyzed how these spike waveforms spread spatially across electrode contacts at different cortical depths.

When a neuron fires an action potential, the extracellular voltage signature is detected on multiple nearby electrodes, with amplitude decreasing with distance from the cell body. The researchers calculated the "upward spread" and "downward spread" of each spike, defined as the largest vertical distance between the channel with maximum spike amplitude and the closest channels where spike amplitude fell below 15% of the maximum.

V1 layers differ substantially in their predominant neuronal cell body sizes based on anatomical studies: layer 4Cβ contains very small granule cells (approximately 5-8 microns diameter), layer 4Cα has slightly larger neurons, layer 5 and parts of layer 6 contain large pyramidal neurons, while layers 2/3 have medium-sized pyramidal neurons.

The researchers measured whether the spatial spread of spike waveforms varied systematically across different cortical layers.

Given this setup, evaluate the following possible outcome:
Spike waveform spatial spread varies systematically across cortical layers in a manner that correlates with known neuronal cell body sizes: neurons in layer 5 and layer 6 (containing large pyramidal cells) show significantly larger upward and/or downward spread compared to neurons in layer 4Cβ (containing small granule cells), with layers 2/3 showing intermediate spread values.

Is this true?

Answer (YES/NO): NO